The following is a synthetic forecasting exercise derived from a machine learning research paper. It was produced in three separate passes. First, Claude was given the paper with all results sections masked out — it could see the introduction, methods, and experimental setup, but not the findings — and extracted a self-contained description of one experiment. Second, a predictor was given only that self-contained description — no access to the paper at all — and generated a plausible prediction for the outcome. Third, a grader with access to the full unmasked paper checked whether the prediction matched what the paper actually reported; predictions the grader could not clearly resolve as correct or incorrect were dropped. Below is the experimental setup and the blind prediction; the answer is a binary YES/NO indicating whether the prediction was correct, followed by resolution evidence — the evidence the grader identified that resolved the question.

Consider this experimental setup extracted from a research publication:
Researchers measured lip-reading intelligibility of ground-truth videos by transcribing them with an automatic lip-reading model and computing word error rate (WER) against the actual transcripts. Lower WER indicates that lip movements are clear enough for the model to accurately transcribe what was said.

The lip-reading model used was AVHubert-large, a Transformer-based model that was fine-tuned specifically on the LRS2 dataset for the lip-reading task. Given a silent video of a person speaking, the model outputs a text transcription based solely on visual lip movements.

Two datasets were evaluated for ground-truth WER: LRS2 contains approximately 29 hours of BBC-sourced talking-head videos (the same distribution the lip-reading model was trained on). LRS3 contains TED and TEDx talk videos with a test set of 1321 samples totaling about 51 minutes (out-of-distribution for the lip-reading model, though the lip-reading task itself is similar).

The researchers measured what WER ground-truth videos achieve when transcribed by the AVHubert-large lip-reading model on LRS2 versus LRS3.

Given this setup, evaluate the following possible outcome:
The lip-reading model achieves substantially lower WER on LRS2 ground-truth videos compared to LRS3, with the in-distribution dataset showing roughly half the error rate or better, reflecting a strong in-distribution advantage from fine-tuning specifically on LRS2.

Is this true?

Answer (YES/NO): NO